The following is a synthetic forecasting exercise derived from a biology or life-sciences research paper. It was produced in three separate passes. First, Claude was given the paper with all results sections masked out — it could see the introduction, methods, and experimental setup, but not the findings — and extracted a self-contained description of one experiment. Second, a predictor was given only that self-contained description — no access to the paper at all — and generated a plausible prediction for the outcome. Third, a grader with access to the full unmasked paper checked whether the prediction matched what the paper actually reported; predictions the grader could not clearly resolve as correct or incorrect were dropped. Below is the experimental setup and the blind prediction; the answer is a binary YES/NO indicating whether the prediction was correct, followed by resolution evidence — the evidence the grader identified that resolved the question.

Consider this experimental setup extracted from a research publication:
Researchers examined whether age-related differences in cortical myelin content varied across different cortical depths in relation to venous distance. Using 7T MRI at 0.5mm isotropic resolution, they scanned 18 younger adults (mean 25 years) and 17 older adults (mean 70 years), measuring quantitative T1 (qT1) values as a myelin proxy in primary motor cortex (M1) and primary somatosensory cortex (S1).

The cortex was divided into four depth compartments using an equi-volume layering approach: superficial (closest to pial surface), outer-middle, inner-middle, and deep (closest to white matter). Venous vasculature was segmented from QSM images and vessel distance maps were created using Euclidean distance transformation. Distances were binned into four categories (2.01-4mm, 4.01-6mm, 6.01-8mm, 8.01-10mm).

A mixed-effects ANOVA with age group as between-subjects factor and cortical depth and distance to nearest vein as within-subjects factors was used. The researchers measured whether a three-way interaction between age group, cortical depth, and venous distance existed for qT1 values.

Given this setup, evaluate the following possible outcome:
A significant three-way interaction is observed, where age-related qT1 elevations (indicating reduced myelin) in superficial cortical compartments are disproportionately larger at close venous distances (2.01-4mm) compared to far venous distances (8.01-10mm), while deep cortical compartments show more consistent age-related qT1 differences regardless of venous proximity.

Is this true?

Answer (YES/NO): NO